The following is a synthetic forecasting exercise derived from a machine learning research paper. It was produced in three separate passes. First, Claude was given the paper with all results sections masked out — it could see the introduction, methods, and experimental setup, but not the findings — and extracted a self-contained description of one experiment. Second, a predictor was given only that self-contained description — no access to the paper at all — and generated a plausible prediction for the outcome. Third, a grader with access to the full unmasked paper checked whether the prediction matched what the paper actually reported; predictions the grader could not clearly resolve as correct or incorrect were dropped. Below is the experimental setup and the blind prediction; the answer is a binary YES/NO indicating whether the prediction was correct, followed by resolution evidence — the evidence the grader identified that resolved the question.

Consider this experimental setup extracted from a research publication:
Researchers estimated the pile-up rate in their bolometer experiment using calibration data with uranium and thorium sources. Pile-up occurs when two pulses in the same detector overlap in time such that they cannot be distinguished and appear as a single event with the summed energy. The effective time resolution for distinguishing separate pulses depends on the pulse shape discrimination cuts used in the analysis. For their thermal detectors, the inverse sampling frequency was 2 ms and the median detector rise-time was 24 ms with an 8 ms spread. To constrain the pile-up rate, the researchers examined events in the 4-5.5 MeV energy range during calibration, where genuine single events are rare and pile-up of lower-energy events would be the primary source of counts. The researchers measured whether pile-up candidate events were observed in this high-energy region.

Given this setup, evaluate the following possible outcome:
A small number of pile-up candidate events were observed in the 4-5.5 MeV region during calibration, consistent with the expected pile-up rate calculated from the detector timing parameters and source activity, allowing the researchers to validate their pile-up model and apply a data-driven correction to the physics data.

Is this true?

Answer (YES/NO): NO